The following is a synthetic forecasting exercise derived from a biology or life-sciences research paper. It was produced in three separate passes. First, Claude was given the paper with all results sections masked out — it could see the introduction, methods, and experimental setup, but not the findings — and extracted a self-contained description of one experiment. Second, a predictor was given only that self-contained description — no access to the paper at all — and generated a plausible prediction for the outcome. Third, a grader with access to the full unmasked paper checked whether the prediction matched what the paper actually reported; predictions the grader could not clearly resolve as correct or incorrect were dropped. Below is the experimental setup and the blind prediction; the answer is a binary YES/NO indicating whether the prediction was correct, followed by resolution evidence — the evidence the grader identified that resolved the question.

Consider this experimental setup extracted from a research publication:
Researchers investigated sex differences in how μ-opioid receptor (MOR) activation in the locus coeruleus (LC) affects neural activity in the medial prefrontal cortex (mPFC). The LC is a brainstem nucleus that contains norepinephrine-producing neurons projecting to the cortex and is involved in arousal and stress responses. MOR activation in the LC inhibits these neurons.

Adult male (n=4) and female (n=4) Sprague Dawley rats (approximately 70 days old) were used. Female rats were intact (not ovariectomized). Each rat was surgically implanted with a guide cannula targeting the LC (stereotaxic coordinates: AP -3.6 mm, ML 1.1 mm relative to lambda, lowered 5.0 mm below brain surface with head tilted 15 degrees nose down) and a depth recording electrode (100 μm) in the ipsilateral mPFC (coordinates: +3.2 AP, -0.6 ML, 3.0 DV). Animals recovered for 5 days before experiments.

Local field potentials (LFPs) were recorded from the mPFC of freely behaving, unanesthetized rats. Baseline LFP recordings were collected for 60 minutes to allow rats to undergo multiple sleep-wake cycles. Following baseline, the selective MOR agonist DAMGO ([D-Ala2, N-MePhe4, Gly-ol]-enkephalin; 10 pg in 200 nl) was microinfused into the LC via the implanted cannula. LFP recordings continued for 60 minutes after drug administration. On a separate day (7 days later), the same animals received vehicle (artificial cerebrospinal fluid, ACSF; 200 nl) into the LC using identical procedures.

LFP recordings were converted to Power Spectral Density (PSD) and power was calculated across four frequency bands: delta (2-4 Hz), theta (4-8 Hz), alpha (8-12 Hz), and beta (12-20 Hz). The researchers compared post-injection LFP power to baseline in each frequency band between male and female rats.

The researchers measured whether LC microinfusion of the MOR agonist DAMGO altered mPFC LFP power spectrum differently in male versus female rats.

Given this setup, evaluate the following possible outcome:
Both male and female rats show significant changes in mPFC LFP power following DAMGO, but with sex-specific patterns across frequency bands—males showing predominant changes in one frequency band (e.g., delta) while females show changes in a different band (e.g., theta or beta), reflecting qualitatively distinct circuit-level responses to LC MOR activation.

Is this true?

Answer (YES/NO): NO